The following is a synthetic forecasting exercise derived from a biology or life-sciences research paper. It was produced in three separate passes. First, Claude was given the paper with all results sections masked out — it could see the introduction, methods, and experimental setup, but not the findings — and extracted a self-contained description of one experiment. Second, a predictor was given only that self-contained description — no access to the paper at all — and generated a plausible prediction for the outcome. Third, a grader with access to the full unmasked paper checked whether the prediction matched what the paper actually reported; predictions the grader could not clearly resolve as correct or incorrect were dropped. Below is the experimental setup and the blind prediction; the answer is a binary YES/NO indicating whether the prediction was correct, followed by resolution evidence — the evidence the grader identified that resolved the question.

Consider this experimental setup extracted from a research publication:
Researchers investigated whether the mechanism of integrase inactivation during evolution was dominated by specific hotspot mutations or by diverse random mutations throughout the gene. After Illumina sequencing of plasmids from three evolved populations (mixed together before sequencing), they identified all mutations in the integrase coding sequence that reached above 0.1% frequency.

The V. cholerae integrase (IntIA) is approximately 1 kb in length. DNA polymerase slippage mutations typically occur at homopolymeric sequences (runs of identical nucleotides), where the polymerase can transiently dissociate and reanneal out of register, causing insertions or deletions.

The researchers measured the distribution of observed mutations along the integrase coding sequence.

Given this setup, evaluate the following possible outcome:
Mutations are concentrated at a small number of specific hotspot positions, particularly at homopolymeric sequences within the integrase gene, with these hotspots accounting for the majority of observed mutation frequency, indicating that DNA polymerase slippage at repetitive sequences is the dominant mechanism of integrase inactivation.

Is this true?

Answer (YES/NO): YES